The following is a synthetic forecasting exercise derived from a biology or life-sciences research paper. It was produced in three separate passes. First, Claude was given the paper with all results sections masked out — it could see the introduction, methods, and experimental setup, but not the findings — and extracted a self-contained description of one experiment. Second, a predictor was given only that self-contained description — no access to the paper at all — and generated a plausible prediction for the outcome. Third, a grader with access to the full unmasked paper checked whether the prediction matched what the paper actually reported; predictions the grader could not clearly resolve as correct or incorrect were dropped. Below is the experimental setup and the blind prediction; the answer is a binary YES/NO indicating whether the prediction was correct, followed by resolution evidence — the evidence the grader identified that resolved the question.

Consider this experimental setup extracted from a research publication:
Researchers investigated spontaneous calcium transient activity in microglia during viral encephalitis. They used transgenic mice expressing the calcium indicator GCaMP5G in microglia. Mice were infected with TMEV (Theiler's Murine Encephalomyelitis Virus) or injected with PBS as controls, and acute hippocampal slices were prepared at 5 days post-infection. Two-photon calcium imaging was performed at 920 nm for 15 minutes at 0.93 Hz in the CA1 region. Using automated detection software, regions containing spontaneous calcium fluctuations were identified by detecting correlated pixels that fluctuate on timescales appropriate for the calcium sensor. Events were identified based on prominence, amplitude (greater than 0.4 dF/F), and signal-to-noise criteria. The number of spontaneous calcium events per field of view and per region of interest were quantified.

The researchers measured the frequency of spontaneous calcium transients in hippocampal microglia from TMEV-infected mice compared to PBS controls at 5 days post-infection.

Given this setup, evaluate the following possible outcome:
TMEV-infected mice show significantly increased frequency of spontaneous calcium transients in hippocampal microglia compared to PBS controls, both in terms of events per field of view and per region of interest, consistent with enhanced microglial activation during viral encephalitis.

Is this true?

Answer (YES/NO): NO